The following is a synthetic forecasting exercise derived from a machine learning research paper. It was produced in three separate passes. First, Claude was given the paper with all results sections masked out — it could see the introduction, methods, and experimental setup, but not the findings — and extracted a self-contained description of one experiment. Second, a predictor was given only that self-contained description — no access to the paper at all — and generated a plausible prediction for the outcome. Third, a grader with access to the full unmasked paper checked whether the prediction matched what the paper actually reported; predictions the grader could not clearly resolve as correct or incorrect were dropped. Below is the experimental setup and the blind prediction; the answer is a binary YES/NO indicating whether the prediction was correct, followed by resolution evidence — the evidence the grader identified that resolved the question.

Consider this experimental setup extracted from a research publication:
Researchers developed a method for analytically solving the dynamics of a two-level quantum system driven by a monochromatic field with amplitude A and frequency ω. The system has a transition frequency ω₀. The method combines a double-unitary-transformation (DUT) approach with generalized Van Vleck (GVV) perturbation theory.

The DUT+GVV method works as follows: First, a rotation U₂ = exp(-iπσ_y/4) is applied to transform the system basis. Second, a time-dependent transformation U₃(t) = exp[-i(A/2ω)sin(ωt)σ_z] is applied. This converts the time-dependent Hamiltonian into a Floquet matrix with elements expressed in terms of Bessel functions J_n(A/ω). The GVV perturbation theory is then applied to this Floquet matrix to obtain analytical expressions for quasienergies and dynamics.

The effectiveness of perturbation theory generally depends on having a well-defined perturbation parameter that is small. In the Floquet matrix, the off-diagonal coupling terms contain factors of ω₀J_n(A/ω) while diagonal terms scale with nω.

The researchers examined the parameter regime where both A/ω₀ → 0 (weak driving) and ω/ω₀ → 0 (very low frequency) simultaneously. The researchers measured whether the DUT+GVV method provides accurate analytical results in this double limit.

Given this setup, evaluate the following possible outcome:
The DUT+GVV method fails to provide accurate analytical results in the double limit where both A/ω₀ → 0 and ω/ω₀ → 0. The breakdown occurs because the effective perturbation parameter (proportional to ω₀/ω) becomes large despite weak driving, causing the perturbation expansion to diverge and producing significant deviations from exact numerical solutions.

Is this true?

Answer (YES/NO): YES